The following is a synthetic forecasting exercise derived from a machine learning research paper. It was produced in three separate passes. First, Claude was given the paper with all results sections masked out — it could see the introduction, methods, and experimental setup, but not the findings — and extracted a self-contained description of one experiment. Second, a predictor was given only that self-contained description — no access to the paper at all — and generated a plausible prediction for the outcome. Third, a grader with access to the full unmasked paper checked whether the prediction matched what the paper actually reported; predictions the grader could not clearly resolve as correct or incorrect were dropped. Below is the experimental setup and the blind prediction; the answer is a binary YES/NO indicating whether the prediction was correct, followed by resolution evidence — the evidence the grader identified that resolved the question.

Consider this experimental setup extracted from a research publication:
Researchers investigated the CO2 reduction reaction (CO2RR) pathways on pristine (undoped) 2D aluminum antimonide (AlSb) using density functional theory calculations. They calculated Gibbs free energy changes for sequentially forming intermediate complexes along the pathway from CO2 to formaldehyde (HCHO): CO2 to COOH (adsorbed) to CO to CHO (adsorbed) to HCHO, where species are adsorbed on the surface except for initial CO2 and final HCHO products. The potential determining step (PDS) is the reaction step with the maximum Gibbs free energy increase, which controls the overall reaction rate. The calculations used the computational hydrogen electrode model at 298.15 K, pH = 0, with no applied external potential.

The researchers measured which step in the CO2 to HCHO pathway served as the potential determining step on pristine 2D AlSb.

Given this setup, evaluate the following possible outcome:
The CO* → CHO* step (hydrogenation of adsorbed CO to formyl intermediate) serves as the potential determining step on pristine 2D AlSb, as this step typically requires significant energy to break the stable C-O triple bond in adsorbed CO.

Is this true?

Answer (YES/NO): NO